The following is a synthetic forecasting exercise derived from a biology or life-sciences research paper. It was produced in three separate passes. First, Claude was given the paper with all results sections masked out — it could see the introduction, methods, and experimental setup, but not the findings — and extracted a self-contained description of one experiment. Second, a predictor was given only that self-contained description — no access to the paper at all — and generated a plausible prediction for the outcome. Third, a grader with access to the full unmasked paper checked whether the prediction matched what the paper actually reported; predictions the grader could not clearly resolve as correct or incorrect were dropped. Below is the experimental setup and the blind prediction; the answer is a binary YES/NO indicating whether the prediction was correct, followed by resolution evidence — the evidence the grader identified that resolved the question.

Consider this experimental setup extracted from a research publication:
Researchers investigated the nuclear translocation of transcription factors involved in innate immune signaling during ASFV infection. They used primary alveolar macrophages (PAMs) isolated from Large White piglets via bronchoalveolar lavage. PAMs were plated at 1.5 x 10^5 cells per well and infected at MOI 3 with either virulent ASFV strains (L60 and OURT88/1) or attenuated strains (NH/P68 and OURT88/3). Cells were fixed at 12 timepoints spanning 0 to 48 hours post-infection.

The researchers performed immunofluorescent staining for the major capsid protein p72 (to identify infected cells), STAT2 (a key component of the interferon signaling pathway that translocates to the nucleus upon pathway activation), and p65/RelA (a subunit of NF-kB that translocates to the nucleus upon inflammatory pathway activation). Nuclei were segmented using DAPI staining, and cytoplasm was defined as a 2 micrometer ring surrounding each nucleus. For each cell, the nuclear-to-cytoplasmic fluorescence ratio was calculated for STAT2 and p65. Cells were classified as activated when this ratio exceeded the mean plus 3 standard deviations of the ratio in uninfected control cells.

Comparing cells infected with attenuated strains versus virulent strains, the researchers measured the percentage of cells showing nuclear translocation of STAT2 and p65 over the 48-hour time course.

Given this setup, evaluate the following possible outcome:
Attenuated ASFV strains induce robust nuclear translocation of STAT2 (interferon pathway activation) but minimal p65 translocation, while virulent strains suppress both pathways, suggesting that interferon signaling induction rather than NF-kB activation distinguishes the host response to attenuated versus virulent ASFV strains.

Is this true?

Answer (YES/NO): NO